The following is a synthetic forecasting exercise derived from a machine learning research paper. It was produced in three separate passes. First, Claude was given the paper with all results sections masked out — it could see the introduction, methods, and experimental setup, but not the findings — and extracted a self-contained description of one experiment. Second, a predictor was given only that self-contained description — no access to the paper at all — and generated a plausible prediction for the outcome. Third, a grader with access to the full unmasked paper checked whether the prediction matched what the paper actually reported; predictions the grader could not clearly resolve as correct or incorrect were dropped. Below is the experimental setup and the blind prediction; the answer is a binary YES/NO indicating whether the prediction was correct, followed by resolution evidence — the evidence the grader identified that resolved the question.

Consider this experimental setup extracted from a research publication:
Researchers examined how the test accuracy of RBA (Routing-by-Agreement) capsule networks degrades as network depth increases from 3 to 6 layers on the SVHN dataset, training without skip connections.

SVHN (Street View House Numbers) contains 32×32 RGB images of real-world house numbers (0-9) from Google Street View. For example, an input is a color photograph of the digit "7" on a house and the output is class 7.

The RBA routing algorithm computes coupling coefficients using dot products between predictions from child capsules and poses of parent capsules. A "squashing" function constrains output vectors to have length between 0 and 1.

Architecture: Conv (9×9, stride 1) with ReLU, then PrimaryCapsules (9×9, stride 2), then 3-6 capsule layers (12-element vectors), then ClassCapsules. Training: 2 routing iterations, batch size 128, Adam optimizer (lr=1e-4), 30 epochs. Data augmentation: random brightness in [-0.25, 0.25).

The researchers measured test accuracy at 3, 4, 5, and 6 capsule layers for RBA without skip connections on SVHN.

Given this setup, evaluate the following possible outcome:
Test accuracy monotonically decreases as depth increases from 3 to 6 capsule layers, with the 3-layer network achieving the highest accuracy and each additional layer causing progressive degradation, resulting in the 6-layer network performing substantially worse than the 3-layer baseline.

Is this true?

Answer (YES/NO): YES